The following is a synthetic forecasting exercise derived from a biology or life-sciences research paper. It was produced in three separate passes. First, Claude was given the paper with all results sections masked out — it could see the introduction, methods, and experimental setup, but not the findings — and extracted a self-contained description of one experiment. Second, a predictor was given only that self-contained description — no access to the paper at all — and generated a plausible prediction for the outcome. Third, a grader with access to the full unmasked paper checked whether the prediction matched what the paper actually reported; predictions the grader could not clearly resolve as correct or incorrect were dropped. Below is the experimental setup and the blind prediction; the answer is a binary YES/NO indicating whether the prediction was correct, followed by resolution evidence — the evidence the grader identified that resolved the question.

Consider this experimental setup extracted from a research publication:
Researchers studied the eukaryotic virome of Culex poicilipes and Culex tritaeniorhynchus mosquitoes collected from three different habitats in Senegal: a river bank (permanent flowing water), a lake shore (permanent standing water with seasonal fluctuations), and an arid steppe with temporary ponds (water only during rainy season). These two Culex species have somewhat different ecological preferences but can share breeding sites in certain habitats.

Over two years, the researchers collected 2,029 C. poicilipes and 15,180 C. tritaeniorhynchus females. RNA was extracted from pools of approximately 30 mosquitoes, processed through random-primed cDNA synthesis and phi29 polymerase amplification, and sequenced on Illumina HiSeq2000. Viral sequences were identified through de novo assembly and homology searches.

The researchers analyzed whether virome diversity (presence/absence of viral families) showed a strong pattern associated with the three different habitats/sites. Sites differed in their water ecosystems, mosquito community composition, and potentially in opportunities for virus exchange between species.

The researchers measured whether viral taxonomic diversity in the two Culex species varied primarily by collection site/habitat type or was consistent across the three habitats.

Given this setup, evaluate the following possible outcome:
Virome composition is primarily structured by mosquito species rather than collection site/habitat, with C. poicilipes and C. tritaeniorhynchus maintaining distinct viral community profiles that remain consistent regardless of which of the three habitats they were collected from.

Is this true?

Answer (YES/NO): YES